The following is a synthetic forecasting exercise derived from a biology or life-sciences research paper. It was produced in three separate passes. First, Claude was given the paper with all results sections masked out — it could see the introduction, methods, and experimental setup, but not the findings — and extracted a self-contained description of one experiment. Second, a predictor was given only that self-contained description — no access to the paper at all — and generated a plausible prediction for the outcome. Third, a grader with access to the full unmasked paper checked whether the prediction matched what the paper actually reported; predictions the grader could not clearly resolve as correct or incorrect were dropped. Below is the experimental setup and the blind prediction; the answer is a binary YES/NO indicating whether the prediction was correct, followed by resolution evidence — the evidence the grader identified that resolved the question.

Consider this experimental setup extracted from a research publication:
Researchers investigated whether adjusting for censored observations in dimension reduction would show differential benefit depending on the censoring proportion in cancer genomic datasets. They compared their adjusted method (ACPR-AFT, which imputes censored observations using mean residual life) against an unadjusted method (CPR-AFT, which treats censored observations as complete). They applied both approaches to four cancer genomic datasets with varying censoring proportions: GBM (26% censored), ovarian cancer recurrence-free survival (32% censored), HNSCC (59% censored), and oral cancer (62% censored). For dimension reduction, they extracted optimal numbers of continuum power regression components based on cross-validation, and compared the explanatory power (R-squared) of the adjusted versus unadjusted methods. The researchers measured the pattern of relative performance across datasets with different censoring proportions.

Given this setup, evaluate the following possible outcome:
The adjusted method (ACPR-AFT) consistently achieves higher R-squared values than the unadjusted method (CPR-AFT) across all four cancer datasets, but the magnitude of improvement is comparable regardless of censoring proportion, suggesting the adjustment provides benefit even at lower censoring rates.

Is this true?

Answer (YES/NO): NO